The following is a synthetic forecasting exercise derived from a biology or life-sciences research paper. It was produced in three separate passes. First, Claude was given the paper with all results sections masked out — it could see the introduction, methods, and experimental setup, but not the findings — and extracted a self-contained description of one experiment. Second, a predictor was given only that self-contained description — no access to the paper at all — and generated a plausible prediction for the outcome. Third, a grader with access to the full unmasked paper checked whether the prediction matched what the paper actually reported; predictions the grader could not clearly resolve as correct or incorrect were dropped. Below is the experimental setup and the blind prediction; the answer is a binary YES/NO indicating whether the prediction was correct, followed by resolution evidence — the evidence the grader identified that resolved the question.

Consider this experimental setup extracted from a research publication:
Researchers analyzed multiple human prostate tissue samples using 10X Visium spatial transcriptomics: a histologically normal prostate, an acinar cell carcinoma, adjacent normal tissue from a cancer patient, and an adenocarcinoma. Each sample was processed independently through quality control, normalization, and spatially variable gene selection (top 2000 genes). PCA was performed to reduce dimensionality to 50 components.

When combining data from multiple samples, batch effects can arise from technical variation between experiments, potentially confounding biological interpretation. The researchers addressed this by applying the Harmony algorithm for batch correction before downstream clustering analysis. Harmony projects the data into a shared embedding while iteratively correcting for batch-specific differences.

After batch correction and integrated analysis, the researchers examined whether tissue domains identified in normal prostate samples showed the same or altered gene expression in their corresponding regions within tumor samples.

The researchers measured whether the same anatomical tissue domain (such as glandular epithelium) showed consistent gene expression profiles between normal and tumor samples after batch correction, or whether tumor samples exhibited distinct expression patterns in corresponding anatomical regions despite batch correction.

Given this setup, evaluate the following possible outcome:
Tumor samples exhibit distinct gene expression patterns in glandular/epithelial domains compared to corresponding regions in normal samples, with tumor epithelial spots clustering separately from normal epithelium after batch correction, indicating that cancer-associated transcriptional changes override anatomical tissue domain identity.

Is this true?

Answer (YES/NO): NO